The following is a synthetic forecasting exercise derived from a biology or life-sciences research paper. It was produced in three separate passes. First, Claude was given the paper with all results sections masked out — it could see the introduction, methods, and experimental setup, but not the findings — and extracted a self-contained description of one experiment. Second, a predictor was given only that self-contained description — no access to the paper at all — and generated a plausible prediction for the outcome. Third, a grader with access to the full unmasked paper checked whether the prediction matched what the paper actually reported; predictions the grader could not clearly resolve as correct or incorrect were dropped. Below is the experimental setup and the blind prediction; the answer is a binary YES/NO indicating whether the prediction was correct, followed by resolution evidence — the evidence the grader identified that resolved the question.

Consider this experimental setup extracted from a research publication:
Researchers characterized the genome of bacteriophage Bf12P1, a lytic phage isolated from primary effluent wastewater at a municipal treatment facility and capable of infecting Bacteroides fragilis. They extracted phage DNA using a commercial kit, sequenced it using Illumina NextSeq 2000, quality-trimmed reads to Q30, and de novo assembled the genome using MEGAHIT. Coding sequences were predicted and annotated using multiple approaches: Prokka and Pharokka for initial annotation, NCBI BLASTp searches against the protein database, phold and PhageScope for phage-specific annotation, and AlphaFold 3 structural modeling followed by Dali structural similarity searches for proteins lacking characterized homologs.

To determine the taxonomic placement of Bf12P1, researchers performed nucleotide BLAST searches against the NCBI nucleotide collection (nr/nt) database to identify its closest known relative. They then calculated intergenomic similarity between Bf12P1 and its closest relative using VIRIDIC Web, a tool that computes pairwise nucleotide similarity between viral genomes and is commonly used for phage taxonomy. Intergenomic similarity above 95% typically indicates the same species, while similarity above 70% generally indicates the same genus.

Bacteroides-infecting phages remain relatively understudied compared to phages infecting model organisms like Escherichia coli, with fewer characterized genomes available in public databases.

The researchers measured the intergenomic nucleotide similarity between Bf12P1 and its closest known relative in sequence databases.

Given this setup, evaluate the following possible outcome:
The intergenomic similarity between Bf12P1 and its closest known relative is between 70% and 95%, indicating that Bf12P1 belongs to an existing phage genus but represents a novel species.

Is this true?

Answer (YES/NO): YES